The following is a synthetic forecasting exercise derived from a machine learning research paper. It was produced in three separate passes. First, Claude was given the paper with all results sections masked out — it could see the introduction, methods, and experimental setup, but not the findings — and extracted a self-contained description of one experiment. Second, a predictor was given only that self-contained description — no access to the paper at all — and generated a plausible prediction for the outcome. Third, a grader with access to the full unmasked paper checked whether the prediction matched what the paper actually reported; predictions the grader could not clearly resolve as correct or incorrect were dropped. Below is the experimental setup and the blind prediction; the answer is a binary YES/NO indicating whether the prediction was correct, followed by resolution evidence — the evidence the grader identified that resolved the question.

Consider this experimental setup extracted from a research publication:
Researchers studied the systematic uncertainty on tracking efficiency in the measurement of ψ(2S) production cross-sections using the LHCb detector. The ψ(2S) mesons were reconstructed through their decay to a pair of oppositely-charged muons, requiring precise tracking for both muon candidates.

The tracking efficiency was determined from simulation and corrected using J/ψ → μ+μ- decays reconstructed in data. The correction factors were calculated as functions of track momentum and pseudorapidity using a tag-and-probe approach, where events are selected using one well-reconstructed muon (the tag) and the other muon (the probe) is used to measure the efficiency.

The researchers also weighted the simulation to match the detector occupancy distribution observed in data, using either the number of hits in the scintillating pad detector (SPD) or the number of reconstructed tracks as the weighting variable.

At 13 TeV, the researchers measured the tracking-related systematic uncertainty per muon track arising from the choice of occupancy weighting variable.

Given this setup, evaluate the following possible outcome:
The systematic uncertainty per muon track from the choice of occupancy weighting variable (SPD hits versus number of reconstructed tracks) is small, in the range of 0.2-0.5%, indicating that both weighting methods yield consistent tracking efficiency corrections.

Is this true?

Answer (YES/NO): NO